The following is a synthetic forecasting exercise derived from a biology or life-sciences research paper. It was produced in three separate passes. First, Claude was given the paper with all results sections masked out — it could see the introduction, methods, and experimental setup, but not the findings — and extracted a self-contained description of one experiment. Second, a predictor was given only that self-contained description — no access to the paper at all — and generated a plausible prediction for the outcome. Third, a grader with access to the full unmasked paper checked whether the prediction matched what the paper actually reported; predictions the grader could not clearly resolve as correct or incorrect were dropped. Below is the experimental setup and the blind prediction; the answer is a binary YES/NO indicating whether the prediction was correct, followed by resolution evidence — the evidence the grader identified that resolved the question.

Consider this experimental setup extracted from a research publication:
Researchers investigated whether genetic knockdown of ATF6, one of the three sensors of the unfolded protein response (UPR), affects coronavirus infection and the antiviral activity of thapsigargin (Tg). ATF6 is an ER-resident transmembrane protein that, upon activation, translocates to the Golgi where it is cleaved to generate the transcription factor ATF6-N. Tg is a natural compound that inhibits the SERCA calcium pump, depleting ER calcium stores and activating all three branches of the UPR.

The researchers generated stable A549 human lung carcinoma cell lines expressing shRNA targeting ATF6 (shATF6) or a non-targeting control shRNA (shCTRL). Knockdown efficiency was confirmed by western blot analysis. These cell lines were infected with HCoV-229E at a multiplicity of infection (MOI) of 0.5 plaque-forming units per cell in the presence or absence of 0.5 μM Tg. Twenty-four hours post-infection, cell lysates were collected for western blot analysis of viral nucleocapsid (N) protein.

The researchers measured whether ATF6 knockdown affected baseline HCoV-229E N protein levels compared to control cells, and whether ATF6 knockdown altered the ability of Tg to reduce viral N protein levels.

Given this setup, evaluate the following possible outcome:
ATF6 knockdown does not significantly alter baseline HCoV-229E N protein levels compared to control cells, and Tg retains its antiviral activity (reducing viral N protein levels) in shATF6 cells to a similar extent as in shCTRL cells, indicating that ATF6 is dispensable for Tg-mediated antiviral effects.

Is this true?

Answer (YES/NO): NO